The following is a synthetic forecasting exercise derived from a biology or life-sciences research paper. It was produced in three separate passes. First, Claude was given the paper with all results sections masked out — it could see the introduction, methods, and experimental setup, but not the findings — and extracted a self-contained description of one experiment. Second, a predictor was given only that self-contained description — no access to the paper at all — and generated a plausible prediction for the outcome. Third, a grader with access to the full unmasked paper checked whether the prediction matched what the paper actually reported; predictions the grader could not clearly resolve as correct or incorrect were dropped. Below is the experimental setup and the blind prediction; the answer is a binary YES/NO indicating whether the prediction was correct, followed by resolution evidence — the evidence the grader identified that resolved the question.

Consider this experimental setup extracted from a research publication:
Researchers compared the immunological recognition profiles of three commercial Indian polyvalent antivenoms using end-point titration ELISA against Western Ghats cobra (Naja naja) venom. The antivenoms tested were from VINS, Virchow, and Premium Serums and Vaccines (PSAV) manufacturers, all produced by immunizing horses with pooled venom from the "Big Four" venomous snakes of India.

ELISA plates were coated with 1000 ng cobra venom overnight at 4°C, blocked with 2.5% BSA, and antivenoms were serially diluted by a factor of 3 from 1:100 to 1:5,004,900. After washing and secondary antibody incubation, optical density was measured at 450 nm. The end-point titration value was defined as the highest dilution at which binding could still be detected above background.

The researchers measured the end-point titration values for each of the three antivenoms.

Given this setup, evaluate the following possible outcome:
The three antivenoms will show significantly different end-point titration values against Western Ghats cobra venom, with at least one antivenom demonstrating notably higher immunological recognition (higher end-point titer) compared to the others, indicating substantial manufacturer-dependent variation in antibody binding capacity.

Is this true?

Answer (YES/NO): NO